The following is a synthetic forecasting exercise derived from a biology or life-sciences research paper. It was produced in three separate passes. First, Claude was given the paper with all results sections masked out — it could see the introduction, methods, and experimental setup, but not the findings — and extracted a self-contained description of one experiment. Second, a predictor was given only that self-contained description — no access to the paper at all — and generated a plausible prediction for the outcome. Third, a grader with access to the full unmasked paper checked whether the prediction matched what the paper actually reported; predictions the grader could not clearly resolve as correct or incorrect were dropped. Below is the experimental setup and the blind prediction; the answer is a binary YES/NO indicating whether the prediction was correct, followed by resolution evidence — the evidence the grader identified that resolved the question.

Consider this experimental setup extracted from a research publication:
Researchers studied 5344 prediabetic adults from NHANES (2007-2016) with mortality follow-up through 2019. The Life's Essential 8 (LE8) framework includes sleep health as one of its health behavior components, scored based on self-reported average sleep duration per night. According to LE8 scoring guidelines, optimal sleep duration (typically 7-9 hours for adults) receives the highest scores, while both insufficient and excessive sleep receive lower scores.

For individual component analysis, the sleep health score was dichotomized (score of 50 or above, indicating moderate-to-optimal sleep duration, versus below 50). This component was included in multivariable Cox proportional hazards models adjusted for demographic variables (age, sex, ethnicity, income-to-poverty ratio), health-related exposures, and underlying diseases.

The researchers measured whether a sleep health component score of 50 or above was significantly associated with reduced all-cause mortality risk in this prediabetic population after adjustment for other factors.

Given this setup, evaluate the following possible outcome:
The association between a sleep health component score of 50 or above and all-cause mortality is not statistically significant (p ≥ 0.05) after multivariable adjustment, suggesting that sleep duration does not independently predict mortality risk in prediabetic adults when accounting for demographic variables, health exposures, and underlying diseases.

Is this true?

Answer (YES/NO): NO